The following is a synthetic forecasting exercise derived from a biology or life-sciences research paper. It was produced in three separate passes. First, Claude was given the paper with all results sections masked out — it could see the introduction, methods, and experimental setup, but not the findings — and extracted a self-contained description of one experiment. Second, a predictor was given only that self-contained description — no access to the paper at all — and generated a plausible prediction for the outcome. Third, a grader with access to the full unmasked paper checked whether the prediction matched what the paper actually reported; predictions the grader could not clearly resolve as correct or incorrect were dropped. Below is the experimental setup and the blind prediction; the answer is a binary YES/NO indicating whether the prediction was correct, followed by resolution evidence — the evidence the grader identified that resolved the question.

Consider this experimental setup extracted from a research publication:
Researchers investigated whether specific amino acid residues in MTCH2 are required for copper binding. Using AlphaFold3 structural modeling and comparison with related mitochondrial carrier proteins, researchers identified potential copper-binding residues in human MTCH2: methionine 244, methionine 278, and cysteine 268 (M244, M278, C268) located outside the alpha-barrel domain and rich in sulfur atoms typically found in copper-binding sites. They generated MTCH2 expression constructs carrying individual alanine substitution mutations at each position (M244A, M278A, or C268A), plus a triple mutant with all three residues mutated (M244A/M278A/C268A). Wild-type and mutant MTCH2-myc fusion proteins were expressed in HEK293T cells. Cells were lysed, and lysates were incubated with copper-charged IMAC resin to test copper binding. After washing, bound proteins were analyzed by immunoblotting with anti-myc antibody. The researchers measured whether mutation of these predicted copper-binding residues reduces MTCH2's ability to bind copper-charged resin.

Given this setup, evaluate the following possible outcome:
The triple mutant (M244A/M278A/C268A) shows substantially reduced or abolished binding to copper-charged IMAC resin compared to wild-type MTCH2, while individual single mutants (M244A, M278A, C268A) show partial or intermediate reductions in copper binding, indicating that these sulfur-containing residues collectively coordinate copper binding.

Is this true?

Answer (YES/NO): NO